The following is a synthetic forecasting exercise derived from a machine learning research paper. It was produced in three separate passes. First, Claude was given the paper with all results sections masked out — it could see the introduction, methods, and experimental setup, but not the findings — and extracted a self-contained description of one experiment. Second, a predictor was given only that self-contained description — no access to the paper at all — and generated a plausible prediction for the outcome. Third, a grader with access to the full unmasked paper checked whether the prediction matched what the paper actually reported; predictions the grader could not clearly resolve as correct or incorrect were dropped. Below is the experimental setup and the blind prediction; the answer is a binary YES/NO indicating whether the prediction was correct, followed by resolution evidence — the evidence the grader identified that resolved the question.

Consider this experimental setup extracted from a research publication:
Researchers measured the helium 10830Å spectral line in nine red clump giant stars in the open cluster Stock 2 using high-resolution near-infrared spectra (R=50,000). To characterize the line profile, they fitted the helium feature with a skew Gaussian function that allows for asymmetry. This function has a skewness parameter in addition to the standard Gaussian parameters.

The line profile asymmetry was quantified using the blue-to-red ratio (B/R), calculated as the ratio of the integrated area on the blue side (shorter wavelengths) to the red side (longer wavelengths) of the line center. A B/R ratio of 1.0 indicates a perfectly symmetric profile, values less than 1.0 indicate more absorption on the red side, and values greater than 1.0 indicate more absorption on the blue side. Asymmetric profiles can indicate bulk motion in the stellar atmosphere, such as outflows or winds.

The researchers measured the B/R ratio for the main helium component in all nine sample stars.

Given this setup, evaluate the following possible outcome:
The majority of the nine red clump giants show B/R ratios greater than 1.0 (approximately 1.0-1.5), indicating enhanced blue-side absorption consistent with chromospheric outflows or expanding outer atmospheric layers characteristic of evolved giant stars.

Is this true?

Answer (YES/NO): NO